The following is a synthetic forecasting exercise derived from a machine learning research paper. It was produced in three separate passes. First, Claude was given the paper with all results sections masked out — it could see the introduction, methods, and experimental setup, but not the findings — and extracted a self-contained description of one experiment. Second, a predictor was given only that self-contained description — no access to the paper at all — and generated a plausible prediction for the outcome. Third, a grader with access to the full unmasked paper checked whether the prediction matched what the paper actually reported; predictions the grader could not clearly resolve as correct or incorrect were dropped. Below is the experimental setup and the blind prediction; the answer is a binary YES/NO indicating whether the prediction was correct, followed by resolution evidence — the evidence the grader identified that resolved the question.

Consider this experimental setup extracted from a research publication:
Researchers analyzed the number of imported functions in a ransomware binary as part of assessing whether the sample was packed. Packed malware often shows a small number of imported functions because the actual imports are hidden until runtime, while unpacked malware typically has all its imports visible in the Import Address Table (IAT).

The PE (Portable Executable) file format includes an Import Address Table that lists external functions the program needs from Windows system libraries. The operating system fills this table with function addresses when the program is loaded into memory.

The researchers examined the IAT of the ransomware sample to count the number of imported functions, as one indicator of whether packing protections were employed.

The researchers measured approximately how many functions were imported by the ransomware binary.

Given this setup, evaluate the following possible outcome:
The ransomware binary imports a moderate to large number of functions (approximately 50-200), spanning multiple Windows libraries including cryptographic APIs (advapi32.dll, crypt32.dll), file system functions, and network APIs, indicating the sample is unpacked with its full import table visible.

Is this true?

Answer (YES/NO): NO